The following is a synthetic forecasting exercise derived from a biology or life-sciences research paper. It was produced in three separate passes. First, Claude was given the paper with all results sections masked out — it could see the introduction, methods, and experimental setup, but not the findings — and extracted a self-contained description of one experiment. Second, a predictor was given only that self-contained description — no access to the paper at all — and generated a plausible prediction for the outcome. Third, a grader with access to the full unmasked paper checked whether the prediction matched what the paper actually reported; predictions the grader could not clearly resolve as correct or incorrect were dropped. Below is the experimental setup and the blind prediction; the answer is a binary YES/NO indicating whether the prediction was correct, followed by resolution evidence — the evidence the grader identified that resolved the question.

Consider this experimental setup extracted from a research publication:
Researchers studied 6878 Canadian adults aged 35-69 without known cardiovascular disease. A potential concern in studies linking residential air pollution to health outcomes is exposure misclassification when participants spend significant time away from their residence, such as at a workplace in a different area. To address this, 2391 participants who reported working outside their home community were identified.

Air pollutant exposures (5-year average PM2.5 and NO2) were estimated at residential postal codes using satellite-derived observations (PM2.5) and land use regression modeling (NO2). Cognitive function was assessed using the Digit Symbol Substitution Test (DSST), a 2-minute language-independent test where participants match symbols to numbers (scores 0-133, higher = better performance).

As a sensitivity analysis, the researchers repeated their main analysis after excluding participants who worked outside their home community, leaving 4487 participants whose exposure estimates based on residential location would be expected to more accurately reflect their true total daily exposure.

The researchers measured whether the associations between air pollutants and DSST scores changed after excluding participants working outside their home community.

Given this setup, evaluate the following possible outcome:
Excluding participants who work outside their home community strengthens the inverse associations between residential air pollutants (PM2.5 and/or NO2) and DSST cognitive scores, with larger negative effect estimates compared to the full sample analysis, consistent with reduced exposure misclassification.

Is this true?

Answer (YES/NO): NO